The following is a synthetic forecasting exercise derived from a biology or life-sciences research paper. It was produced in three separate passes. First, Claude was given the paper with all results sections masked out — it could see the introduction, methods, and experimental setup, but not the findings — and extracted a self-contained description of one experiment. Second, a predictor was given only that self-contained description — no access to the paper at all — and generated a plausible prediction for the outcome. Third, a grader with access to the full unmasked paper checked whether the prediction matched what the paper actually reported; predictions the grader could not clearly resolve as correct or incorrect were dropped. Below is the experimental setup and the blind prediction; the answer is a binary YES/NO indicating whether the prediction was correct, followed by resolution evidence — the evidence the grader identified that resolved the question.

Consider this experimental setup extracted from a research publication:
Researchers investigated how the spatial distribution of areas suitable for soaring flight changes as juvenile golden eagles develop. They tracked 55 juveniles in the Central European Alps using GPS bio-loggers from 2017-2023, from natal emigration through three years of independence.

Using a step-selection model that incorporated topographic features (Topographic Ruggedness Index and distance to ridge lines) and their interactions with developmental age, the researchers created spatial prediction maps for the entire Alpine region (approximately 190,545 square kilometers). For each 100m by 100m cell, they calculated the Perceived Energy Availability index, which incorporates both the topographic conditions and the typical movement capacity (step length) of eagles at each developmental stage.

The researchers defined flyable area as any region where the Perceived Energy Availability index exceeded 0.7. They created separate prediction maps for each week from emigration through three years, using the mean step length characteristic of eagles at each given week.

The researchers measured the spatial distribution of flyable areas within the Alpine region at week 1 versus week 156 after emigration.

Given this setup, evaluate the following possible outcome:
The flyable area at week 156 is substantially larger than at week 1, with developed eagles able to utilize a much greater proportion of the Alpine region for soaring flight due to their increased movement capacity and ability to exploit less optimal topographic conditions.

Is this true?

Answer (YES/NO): YES